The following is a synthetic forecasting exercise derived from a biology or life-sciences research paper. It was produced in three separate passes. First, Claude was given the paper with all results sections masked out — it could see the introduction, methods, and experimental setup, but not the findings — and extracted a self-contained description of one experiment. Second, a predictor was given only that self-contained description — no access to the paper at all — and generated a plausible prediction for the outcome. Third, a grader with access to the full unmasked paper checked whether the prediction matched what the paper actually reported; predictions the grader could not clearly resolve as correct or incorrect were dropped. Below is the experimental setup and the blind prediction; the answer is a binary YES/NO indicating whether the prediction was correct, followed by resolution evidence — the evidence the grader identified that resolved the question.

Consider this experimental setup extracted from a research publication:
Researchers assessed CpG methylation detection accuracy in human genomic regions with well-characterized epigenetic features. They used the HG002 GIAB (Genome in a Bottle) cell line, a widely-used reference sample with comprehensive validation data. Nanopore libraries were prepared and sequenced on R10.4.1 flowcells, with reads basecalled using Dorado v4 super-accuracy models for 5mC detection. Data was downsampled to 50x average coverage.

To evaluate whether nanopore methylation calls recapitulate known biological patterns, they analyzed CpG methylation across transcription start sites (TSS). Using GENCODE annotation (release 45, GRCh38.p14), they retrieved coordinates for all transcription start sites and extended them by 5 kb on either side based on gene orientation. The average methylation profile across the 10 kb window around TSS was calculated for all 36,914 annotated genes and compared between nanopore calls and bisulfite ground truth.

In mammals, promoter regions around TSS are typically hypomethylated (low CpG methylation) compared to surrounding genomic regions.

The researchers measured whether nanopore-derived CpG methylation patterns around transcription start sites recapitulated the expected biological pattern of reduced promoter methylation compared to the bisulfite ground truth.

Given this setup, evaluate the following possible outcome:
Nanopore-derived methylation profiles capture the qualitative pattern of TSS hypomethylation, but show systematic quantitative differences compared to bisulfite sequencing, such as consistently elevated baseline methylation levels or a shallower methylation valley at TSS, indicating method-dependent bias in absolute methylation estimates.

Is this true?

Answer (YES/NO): NO